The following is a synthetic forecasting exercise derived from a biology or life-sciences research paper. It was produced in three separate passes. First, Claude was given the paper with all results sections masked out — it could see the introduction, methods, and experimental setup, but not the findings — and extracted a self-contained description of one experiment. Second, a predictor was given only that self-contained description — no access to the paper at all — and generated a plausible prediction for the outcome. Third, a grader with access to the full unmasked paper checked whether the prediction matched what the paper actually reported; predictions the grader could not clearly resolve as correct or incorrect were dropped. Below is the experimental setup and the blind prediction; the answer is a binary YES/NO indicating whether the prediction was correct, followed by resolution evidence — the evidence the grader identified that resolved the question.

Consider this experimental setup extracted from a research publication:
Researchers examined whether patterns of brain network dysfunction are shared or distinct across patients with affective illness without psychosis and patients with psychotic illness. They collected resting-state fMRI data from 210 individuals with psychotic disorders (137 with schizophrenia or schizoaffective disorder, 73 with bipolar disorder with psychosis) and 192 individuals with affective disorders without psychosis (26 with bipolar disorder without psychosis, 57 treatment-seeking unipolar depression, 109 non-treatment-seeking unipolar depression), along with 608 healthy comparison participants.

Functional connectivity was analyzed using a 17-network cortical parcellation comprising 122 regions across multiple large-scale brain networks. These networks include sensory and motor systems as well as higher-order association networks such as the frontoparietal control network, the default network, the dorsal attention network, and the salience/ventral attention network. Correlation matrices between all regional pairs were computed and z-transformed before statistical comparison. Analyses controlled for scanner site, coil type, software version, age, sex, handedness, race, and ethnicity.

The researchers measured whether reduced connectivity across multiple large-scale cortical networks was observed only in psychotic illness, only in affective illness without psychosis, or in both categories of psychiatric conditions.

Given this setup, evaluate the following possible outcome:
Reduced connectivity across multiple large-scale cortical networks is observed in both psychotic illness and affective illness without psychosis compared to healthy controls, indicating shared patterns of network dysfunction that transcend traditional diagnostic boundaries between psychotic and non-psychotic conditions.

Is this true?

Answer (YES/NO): YES